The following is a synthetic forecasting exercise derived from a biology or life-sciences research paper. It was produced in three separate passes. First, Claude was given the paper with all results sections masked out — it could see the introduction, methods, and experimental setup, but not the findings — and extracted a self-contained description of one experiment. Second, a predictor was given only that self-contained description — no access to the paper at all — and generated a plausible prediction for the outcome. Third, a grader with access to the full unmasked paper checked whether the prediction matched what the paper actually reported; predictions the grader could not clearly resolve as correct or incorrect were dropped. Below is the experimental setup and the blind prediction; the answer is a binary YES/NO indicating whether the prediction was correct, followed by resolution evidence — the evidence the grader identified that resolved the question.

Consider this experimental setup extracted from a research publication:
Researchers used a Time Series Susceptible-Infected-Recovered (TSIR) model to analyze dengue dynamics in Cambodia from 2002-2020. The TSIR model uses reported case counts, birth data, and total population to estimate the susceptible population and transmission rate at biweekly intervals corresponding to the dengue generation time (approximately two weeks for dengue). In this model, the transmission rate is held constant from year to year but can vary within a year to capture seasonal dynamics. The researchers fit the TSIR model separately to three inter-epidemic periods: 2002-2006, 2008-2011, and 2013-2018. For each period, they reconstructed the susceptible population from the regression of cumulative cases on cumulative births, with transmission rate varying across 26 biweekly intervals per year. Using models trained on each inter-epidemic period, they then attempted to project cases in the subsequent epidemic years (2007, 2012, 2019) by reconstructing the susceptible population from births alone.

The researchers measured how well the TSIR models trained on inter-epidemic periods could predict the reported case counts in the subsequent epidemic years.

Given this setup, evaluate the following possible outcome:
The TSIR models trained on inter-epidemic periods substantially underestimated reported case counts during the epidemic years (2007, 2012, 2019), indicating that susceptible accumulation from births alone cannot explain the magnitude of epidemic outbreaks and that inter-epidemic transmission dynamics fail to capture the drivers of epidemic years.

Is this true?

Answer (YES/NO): YES